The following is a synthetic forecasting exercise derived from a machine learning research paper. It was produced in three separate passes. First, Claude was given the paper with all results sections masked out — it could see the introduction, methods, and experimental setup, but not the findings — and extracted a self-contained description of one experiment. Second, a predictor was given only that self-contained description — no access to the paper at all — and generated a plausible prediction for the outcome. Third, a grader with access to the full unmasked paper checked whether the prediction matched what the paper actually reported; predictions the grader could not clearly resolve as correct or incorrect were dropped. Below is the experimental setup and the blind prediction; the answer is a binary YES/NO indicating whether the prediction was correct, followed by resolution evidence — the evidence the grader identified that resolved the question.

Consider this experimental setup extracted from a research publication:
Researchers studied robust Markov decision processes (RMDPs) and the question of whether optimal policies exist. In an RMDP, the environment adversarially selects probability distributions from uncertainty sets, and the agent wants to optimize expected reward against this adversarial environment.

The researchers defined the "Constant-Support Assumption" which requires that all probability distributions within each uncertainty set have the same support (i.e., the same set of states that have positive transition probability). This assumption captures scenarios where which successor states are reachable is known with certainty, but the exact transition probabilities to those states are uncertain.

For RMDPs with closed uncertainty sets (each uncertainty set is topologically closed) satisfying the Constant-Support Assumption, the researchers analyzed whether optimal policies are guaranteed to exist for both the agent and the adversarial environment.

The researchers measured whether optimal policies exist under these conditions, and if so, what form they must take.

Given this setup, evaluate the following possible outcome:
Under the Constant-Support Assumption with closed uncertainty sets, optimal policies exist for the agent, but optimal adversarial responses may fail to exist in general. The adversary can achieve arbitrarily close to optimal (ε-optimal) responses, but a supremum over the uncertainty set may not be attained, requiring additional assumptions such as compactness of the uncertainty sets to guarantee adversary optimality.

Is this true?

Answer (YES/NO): NO